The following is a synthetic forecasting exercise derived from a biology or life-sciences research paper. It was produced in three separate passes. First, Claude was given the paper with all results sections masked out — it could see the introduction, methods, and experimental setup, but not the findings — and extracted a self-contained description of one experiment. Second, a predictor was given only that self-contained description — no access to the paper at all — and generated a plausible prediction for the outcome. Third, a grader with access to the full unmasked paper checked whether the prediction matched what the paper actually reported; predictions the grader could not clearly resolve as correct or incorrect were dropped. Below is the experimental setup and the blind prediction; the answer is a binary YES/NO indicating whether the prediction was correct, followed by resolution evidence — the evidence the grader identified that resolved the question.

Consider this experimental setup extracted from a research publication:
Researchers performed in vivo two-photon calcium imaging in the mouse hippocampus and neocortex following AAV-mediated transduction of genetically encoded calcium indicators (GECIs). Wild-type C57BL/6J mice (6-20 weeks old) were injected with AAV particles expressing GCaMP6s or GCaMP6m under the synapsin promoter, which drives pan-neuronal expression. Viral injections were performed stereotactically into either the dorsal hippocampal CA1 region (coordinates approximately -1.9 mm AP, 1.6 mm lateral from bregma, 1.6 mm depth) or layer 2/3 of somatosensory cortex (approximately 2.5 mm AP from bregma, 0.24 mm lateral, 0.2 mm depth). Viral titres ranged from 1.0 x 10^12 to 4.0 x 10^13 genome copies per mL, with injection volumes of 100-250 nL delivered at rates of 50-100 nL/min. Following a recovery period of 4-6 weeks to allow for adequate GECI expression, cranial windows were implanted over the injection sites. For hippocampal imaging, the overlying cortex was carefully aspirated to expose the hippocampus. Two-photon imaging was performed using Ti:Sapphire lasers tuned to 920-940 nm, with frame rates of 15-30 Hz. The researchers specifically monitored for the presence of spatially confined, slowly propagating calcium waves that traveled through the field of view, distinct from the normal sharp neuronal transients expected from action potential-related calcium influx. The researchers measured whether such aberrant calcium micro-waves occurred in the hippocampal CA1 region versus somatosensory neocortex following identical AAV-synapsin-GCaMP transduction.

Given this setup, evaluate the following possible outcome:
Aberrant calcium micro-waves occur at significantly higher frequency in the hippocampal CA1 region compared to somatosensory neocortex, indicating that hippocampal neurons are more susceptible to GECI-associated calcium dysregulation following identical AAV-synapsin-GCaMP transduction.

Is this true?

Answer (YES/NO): YES